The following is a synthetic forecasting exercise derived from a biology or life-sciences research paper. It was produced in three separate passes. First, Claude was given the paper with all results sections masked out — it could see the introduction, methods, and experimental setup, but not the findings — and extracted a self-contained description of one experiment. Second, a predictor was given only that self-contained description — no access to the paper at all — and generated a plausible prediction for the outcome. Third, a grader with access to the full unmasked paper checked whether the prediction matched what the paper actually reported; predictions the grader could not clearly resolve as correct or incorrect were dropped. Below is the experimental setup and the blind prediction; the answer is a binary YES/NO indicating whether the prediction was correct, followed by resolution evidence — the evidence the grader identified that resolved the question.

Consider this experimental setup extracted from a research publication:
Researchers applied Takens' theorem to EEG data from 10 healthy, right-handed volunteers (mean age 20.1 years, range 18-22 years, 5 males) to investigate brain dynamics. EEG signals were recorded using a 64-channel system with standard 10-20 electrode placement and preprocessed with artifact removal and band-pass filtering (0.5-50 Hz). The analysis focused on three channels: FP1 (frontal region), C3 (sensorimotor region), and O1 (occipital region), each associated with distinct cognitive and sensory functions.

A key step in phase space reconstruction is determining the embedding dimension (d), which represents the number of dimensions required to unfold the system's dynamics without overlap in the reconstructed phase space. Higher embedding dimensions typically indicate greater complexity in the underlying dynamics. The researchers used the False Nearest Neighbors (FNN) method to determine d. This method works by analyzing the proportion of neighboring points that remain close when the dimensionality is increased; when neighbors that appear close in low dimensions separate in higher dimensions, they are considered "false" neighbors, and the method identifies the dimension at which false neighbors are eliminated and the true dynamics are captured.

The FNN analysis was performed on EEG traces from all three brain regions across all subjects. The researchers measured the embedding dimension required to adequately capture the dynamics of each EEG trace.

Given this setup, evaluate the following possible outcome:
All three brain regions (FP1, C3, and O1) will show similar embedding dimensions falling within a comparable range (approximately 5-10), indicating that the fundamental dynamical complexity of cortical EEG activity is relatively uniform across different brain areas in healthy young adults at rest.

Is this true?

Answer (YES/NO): YES